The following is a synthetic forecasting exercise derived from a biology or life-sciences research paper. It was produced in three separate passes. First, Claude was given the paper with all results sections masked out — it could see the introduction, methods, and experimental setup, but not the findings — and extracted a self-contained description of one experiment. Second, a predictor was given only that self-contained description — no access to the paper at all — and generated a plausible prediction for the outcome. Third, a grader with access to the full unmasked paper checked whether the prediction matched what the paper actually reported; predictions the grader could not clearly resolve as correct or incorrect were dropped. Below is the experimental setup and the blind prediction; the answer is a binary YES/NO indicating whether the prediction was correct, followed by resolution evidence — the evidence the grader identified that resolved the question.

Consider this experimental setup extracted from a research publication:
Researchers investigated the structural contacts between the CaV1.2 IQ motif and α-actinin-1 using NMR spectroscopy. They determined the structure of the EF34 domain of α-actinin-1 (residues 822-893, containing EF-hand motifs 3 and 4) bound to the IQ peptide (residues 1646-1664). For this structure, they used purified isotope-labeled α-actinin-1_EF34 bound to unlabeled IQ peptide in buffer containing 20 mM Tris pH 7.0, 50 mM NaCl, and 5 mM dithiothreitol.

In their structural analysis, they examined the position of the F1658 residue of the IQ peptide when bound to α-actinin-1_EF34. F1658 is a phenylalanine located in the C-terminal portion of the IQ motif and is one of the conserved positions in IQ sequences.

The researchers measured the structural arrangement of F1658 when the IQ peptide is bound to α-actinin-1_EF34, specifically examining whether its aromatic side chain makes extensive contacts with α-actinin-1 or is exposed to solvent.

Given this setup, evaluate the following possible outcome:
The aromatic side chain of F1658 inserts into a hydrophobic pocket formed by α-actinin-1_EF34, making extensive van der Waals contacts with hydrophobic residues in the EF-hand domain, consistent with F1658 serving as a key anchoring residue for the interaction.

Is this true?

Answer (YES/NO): NO